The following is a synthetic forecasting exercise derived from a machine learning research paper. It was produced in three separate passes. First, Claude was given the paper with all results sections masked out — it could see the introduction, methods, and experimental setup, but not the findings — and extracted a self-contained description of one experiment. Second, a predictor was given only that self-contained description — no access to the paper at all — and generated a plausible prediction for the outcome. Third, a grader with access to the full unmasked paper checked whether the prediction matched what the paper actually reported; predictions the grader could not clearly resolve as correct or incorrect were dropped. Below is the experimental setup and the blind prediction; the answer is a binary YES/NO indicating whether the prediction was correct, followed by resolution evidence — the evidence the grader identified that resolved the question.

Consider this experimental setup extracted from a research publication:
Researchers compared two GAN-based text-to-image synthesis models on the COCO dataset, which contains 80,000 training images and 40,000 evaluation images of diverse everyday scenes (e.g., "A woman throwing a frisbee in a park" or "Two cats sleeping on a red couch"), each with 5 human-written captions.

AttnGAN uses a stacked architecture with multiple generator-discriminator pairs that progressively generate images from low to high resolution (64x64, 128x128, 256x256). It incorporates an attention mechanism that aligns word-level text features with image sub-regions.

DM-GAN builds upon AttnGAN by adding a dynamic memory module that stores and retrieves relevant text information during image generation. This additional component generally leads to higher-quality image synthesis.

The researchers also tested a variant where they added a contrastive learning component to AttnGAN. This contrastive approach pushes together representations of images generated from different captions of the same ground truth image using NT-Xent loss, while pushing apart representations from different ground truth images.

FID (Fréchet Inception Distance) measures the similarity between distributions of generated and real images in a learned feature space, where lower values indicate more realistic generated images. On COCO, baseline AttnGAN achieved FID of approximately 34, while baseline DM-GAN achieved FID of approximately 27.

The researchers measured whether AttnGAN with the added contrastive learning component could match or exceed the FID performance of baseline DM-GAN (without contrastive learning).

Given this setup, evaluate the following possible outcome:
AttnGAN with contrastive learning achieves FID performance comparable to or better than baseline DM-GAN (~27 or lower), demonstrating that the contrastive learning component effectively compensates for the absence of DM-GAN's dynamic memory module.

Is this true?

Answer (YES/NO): YES